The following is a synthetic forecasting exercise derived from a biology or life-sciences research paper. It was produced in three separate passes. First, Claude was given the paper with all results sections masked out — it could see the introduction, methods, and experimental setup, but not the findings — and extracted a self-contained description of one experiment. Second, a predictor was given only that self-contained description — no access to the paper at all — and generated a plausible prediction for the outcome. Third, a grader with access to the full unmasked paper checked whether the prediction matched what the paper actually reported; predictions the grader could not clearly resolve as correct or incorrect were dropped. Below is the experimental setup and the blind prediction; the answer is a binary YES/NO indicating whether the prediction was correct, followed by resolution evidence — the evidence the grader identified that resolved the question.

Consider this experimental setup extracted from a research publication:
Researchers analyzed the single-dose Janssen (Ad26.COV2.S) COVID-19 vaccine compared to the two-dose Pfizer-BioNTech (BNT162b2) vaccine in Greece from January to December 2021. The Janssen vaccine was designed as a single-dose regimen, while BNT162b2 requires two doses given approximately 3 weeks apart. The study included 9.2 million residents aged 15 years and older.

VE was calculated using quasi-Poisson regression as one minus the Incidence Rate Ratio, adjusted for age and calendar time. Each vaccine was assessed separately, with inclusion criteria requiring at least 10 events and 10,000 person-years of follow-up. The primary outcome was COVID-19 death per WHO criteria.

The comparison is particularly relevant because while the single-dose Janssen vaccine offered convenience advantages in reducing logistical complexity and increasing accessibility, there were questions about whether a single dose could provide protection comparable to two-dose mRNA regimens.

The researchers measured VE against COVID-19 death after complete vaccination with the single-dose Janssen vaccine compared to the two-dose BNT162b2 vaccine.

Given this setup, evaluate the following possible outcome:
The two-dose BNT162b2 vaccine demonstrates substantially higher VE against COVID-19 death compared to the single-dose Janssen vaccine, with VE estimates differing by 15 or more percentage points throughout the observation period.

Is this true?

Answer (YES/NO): NO